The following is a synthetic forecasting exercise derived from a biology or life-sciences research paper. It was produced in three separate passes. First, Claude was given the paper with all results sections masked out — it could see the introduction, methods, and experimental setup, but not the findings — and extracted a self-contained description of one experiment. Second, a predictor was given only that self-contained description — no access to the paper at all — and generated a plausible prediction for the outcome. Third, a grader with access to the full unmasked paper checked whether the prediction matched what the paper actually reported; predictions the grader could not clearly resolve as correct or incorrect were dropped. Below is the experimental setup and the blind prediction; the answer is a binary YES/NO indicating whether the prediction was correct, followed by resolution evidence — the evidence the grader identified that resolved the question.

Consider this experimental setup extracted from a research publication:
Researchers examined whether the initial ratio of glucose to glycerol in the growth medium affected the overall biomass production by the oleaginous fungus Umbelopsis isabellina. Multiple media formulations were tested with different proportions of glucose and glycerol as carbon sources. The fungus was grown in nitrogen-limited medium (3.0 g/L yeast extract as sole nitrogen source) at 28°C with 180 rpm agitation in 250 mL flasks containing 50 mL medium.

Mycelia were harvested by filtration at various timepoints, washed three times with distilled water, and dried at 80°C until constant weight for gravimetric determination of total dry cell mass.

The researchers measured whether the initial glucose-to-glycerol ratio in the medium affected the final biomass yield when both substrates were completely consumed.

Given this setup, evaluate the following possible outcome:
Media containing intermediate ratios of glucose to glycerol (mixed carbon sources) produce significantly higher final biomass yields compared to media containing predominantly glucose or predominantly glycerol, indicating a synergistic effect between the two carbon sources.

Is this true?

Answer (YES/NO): NO